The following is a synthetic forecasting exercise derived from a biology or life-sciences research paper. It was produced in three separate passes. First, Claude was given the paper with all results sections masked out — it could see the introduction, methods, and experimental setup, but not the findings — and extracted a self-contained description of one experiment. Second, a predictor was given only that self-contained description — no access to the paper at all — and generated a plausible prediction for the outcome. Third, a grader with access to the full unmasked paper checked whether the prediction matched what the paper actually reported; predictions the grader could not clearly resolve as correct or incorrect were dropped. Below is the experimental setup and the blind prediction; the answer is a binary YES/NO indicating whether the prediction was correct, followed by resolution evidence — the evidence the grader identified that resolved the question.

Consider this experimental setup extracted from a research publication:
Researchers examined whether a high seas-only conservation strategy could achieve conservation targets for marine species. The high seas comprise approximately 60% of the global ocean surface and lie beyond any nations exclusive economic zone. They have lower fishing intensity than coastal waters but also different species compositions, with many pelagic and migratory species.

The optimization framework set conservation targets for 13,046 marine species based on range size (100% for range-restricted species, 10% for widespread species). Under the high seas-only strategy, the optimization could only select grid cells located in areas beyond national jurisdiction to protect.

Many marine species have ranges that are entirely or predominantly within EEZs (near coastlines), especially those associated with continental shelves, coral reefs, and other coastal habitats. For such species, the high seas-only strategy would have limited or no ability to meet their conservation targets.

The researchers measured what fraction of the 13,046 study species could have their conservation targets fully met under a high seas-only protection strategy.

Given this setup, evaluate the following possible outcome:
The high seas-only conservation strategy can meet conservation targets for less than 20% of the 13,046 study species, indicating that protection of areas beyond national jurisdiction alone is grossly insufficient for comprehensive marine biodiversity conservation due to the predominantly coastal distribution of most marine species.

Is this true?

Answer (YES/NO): NO